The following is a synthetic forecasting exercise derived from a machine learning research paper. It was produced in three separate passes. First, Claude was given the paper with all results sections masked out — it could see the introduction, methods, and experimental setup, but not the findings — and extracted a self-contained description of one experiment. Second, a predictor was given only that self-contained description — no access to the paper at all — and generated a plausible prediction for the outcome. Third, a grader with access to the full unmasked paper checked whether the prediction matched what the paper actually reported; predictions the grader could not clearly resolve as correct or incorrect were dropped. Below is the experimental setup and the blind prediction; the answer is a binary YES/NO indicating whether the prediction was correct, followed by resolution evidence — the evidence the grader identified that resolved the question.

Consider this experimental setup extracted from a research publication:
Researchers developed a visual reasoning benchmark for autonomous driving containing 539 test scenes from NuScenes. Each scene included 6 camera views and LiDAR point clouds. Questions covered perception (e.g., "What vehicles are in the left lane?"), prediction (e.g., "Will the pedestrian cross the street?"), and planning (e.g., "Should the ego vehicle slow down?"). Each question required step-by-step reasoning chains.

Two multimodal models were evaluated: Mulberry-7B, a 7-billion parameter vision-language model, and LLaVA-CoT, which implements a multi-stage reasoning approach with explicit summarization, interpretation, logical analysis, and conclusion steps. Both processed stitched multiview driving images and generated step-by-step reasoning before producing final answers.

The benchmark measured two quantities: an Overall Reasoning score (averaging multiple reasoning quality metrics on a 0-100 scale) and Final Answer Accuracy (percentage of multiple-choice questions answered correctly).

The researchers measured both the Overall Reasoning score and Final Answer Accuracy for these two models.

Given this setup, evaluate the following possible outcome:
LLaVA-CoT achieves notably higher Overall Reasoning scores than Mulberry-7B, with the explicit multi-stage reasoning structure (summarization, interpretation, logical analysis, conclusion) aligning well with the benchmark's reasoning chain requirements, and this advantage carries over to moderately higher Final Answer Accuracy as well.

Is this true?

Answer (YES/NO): NO